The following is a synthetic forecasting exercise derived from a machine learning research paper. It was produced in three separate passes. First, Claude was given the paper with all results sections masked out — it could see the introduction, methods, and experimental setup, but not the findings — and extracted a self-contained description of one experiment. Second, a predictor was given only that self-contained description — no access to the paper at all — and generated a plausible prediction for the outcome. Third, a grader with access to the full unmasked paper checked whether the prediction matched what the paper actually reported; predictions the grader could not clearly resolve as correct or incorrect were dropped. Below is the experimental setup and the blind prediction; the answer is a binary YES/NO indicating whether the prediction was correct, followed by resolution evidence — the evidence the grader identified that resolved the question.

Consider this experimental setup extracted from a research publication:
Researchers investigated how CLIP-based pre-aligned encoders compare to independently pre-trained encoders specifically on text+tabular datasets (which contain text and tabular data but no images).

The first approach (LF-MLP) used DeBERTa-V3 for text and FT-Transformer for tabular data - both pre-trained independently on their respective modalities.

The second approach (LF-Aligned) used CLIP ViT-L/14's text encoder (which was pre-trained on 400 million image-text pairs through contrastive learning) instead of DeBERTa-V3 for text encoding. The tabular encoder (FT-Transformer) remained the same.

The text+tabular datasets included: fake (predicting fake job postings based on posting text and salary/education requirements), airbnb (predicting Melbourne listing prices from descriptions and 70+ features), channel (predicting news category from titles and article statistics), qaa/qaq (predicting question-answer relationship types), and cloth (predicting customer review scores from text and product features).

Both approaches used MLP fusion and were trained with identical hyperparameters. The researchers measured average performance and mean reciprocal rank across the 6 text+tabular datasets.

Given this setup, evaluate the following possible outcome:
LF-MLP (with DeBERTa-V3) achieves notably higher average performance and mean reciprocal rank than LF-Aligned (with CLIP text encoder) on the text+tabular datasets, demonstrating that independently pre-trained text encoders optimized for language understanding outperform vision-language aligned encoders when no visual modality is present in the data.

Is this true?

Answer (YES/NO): YES